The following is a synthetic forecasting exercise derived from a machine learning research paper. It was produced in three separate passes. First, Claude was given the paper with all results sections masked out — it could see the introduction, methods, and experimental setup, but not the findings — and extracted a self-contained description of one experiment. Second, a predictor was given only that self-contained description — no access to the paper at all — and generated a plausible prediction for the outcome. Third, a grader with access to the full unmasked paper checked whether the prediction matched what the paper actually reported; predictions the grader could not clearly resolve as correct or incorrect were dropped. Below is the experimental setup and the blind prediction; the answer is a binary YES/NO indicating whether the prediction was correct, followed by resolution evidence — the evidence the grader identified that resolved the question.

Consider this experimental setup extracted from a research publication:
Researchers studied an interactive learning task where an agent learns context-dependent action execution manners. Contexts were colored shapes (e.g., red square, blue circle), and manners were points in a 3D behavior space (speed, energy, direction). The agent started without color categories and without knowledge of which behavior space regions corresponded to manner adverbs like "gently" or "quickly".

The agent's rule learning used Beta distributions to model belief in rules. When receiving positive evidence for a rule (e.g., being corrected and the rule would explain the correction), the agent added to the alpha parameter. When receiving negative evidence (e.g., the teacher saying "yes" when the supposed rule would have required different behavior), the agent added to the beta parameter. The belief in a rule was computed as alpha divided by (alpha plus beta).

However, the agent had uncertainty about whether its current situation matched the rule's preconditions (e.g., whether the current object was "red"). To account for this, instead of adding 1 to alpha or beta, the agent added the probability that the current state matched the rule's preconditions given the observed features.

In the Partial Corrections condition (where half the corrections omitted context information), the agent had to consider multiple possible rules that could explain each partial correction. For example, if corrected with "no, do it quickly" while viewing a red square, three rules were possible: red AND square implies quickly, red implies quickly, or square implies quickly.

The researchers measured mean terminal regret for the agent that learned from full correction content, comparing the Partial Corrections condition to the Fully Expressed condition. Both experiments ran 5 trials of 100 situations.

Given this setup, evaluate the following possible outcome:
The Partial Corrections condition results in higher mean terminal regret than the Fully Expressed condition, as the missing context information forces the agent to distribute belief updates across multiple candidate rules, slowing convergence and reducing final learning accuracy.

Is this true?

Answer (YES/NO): YES